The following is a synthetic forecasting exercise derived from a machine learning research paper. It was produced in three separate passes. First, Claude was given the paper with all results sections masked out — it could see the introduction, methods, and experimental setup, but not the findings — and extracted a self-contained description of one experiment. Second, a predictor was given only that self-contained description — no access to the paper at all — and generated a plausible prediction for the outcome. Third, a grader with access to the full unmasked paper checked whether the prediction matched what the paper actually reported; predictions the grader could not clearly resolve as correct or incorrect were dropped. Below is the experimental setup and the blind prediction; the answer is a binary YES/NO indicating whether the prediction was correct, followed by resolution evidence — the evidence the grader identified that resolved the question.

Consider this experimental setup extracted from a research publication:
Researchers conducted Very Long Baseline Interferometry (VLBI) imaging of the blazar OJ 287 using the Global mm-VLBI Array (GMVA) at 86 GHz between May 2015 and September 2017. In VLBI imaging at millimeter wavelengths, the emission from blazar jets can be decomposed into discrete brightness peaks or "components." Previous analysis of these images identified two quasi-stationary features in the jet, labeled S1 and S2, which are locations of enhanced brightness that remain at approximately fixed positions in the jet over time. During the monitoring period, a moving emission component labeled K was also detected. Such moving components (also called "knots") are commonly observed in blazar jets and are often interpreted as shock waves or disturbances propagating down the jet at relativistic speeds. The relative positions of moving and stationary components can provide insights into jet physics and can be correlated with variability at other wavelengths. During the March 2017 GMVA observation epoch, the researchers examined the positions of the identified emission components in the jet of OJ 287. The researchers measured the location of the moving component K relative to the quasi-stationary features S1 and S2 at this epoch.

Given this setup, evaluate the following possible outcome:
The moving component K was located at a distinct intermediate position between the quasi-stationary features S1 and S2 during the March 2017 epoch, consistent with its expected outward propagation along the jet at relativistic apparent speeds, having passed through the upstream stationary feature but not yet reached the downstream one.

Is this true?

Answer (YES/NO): YES